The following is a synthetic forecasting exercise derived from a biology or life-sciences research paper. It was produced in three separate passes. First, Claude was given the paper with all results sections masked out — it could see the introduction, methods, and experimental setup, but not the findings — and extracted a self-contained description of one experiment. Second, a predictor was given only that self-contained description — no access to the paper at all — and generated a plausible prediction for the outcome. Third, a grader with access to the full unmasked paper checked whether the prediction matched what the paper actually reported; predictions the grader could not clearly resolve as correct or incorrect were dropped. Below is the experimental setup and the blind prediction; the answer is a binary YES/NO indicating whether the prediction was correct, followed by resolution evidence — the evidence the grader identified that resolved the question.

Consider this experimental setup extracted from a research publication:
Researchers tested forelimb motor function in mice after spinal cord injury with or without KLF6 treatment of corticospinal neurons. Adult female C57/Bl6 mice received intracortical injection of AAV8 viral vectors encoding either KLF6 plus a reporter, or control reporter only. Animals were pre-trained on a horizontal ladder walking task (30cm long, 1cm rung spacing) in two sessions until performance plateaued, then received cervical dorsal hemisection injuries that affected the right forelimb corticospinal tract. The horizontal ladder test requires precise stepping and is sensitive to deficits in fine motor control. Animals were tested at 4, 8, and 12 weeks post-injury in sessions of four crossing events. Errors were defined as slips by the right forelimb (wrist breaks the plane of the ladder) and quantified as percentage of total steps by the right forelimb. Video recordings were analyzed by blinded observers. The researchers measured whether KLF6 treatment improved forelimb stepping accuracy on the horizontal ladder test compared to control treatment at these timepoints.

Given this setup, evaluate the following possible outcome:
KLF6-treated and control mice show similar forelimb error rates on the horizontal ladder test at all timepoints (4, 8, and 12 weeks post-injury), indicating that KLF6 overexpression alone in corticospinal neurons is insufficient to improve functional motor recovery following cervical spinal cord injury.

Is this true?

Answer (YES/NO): YES